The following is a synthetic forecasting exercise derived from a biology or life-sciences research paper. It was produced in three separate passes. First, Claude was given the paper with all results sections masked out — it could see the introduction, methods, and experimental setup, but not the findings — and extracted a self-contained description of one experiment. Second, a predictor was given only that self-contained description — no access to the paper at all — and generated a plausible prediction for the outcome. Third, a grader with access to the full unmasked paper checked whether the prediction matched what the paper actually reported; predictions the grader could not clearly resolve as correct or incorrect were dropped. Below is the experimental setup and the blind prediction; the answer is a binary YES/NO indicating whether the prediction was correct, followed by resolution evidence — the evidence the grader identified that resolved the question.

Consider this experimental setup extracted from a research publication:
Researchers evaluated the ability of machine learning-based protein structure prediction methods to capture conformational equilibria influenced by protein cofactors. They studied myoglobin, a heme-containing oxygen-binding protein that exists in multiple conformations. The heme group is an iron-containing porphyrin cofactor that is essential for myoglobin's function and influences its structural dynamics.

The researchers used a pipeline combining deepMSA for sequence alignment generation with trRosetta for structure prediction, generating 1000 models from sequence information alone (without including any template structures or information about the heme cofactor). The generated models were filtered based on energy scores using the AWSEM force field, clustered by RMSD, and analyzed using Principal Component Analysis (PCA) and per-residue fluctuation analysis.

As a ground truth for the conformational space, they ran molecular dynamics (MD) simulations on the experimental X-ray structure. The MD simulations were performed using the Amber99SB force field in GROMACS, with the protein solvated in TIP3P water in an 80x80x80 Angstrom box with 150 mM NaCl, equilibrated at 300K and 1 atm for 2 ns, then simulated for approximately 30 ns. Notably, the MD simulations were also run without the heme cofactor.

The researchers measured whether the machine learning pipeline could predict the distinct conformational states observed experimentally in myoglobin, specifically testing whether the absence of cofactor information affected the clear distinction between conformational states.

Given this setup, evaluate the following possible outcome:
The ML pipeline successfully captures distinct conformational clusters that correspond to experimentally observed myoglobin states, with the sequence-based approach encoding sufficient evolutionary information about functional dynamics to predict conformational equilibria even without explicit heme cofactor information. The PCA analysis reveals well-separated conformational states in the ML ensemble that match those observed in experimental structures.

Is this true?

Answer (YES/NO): NO